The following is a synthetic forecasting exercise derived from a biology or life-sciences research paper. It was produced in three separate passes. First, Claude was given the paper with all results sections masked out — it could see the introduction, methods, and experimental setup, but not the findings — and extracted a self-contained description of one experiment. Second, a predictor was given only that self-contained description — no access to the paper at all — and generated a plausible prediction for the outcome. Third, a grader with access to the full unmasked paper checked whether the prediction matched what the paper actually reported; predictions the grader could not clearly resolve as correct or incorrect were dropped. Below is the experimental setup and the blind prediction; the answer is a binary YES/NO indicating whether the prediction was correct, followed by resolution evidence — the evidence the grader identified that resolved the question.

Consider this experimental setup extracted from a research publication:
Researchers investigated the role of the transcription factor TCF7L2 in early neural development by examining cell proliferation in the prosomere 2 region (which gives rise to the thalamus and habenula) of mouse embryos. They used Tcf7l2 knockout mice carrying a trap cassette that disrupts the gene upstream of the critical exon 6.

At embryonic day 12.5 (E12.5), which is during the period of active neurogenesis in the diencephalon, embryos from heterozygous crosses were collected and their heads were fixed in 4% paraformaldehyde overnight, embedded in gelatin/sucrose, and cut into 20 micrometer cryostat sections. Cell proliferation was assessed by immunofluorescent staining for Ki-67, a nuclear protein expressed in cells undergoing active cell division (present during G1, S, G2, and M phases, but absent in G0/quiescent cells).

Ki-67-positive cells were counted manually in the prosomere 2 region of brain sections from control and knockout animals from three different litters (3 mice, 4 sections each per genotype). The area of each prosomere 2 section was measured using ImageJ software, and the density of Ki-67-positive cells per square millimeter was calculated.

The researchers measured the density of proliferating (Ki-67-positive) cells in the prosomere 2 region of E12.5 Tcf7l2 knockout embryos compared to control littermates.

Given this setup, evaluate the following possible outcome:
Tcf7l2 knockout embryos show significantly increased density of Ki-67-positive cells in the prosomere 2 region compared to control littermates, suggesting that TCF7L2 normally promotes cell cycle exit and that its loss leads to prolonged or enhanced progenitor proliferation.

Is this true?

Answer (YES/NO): NO